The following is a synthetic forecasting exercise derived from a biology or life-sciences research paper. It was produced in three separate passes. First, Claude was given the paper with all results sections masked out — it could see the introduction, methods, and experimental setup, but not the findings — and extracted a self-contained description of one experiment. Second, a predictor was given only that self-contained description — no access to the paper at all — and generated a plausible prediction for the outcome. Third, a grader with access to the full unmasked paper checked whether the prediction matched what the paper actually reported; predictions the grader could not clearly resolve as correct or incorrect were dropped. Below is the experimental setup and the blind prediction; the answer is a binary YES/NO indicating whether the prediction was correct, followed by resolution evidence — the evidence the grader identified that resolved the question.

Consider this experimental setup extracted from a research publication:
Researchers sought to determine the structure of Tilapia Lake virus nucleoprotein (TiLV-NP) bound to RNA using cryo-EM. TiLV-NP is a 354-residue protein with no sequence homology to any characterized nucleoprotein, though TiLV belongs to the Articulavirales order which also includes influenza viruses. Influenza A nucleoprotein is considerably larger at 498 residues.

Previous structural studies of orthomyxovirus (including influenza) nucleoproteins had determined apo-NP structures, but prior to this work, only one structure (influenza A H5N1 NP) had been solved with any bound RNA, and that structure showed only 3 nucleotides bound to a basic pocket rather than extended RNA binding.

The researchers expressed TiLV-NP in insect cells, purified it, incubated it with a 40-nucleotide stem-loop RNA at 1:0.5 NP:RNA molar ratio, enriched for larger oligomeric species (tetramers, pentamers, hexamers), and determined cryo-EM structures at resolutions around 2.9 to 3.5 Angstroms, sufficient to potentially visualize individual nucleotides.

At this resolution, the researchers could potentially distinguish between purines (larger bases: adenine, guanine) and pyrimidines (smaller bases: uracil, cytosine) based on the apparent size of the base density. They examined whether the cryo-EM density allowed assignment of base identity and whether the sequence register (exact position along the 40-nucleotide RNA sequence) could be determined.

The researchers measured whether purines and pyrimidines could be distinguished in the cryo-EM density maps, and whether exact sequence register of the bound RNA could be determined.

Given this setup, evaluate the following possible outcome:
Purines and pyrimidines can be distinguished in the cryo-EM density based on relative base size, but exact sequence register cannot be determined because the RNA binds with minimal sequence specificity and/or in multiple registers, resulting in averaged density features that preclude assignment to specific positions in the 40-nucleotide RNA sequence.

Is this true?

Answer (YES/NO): YES